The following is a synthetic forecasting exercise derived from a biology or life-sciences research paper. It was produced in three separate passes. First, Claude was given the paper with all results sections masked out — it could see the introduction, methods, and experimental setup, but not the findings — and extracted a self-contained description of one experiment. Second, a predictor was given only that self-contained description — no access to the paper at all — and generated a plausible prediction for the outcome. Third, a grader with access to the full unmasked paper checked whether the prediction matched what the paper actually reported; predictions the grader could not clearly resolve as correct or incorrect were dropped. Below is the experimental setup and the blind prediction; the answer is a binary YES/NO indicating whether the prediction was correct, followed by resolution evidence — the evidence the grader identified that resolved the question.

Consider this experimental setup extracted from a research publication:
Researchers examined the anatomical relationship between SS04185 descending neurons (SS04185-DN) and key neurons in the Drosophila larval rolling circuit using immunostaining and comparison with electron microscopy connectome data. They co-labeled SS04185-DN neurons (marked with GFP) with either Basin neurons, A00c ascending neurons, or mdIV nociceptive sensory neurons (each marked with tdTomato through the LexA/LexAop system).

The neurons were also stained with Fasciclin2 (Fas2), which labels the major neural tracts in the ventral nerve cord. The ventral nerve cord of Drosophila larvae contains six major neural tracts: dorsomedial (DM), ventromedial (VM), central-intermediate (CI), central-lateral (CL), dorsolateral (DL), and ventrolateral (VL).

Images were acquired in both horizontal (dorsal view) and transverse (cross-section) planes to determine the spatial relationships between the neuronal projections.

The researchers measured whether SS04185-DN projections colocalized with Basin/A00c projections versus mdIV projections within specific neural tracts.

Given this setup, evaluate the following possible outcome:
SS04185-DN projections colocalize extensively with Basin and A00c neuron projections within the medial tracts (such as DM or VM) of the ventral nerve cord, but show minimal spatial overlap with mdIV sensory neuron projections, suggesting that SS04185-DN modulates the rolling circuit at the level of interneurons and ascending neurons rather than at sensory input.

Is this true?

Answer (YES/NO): YES